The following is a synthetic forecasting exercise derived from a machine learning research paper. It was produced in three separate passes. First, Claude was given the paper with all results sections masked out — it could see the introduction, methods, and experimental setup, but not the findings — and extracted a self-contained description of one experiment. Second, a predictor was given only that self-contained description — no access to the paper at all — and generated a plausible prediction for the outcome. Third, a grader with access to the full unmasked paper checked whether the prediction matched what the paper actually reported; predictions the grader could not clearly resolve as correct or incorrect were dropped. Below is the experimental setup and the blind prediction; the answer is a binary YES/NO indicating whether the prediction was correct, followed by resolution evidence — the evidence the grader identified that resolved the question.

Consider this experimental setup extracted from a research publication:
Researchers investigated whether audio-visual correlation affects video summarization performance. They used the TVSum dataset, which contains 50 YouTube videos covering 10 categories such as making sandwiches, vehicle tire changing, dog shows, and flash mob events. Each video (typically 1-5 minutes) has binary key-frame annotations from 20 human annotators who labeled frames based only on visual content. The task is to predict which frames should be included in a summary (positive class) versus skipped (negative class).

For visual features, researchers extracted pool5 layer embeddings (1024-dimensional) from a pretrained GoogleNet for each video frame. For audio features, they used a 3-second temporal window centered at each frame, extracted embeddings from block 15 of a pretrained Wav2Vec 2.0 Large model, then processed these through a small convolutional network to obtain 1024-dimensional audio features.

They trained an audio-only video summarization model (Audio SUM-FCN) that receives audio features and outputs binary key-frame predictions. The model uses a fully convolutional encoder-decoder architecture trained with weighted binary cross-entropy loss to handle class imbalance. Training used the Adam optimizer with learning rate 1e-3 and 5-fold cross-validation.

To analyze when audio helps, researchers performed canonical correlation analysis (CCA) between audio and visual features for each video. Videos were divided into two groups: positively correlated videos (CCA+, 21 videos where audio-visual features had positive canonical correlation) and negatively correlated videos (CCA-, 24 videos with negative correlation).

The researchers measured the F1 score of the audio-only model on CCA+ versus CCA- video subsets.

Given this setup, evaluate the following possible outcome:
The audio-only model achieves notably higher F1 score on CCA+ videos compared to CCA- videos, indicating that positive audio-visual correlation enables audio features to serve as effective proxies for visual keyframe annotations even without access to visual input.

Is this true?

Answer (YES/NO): YES